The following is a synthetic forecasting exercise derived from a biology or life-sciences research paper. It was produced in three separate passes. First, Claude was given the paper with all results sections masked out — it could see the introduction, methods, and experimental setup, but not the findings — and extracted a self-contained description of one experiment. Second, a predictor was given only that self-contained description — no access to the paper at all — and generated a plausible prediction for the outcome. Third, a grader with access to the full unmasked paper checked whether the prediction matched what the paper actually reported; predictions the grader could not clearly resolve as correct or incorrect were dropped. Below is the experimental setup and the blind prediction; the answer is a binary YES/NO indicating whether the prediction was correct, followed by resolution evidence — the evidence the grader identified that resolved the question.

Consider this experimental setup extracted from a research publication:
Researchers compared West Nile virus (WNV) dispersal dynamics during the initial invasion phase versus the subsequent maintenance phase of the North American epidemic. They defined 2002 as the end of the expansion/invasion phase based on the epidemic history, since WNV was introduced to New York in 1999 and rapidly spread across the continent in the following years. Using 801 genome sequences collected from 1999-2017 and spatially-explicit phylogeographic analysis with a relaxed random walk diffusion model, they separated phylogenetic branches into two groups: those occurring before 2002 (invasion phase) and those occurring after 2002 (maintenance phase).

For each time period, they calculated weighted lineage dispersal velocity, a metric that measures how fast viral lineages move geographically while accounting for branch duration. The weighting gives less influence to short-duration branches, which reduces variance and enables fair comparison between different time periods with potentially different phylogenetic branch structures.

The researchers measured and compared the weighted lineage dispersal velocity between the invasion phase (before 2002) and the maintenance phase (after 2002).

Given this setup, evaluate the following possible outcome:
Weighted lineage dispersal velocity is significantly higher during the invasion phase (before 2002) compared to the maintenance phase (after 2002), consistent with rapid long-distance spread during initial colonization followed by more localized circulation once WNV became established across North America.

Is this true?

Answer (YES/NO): YES